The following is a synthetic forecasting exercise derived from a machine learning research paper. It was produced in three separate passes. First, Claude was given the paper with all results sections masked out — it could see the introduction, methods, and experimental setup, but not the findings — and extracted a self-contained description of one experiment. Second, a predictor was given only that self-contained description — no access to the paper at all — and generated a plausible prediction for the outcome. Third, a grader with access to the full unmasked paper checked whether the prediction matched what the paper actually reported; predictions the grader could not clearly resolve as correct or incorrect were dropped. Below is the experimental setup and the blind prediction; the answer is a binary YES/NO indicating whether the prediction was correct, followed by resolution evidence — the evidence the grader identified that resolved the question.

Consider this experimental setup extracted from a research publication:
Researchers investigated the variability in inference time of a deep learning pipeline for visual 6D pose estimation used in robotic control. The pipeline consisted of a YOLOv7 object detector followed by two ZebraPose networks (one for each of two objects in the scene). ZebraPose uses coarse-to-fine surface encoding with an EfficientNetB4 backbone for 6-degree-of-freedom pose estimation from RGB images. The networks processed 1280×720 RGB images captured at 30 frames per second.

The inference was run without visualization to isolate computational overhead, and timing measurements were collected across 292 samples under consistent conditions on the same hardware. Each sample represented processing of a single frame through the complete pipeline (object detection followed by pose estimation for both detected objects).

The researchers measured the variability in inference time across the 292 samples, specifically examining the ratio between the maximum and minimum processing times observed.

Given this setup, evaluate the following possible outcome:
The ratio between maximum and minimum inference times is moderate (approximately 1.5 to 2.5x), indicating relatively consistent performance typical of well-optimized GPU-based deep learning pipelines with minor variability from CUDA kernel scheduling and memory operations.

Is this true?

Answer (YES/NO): NO